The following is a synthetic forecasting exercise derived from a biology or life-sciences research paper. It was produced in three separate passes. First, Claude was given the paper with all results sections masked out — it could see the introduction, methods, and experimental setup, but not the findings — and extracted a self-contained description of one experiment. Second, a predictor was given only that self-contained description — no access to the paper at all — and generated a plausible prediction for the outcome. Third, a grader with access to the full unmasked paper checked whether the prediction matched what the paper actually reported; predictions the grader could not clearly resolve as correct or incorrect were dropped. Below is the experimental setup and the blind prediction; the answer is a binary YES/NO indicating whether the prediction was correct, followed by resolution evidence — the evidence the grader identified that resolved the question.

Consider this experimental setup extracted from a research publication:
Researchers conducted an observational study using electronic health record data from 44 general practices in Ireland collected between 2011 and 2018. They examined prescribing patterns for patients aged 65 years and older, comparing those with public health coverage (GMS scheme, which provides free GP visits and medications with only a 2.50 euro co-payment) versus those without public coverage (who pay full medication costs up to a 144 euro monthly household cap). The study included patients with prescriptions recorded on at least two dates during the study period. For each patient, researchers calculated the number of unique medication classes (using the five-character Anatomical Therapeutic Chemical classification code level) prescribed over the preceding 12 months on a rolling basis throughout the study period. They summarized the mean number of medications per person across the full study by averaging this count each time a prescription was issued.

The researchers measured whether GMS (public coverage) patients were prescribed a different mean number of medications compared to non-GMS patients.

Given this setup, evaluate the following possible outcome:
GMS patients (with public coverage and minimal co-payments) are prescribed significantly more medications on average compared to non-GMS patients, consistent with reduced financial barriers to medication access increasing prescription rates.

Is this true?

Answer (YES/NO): YES